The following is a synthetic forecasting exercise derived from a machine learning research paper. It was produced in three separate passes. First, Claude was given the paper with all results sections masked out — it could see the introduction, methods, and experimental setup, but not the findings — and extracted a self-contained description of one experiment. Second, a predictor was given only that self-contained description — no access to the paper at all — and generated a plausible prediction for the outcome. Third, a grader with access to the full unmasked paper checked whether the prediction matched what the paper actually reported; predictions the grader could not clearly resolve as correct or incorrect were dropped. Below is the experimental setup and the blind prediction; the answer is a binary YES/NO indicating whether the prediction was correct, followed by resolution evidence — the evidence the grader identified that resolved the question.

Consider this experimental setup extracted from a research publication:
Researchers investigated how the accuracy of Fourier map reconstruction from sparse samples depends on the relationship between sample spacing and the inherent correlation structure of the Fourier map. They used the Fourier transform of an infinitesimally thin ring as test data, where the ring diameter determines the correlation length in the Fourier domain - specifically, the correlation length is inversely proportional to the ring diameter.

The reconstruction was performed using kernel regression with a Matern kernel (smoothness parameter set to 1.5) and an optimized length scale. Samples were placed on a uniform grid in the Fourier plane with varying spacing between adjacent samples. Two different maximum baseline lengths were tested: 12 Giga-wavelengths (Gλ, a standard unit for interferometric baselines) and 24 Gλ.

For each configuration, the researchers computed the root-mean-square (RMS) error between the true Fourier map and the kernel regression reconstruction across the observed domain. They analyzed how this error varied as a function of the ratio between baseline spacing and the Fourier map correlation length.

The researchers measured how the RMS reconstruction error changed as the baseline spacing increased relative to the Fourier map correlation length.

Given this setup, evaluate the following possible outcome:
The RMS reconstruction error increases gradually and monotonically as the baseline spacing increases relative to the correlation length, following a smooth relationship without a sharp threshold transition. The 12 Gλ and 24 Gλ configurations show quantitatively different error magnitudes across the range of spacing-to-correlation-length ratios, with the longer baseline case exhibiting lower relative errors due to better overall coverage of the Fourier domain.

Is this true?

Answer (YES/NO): NO